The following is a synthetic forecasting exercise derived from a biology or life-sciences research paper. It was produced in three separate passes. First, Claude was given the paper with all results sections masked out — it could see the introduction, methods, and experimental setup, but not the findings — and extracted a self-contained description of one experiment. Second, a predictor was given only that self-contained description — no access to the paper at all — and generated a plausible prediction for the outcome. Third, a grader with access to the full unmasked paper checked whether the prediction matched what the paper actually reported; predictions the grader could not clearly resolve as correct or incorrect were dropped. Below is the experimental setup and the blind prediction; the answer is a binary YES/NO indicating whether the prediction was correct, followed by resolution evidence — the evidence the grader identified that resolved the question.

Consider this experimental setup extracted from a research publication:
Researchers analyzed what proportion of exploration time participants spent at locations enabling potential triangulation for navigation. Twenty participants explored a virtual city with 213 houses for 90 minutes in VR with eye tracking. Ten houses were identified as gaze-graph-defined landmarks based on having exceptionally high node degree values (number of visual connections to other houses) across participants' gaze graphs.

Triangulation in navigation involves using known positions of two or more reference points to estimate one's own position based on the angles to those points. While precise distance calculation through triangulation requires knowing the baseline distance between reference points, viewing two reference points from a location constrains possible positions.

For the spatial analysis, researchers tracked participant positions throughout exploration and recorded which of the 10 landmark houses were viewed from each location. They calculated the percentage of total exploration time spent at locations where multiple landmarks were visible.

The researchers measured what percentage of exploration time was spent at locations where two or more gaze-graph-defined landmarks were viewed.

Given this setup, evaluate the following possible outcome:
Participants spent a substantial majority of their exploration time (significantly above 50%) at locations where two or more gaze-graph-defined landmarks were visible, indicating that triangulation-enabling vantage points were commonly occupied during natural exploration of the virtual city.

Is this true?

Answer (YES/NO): NO